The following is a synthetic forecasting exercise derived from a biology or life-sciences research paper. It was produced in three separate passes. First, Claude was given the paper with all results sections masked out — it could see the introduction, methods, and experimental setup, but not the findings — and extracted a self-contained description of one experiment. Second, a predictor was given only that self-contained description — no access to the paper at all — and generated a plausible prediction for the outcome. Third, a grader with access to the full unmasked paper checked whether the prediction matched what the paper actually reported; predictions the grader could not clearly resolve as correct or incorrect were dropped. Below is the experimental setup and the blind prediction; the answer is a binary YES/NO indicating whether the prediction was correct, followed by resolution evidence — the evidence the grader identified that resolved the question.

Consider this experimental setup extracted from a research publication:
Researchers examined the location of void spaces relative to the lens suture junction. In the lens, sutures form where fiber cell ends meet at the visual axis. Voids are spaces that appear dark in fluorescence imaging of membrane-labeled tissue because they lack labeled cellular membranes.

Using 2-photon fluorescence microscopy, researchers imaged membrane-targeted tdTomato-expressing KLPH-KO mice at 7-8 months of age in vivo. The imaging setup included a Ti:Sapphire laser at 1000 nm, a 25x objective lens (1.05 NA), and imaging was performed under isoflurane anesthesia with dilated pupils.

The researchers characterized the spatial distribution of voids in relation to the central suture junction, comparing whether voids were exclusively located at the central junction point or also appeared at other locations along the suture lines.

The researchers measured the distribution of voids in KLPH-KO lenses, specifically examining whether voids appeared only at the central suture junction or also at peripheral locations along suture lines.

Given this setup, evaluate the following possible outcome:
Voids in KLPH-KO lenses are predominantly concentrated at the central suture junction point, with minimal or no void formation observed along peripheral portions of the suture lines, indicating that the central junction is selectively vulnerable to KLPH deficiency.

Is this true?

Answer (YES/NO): NO